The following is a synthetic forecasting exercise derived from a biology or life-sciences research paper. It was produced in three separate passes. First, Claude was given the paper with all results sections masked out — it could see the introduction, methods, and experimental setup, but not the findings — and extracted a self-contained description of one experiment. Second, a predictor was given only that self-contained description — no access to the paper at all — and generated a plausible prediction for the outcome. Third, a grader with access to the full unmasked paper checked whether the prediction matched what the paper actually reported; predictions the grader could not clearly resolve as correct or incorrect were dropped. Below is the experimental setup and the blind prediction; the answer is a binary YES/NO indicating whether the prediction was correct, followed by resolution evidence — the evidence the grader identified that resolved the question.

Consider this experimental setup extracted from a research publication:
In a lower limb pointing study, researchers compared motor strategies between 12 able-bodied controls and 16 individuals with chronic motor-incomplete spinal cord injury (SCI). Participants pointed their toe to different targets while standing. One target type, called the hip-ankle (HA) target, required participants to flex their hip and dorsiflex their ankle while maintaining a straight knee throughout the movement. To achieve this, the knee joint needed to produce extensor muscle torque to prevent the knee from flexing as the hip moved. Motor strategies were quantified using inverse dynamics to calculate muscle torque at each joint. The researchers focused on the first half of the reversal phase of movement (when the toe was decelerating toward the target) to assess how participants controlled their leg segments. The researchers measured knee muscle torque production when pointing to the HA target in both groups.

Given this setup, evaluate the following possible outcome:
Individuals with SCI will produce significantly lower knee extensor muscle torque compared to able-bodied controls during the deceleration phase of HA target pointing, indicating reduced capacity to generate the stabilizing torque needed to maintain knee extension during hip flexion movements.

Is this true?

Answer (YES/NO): YES